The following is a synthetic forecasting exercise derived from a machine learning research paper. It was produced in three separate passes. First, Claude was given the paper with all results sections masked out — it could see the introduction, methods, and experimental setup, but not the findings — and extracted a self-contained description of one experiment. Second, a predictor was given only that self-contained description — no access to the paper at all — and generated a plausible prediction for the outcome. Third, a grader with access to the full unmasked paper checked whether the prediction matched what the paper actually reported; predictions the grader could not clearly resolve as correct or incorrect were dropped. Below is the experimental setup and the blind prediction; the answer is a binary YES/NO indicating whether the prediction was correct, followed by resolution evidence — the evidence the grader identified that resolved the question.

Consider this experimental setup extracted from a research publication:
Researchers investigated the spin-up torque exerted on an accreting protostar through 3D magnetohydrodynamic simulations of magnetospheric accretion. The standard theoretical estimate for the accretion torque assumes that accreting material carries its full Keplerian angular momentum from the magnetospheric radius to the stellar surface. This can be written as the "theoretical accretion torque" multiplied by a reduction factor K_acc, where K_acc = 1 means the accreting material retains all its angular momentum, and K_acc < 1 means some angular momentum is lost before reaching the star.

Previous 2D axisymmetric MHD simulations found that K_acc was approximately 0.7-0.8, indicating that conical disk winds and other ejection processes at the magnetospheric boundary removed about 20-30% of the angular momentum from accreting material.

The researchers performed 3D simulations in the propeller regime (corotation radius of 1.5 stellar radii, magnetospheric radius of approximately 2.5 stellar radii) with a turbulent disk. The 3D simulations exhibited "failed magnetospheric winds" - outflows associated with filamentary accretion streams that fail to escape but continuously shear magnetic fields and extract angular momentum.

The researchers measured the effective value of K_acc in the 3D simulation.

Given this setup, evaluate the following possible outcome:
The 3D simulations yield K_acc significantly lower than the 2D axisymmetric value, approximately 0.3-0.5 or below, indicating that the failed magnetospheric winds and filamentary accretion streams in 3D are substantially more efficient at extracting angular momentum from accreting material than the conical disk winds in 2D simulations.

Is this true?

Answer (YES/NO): YES